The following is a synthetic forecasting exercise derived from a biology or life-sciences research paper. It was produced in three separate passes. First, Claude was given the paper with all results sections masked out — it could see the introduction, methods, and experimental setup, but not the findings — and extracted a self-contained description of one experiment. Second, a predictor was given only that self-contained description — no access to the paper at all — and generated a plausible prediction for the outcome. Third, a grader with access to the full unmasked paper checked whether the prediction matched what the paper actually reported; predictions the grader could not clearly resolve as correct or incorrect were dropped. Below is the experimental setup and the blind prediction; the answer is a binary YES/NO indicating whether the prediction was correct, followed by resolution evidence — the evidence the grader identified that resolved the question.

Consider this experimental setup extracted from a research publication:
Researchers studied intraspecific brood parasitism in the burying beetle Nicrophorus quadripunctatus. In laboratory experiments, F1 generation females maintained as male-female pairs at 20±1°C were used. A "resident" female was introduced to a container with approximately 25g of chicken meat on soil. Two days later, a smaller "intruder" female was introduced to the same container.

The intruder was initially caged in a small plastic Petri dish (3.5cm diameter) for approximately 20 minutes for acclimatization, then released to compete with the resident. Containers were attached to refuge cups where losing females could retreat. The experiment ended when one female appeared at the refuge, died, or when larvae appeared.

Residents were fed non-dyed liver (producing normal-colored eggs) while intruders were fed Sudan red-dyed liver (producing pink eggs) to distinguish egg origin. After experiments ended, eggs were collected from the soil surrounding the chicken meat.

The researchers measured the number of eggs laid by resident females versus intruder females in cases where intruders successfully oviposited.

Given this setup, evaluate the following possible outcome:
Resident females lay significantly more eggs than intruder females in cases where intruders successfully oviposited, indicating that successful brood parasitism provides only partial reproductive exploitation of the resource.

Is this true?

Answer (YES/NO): YES